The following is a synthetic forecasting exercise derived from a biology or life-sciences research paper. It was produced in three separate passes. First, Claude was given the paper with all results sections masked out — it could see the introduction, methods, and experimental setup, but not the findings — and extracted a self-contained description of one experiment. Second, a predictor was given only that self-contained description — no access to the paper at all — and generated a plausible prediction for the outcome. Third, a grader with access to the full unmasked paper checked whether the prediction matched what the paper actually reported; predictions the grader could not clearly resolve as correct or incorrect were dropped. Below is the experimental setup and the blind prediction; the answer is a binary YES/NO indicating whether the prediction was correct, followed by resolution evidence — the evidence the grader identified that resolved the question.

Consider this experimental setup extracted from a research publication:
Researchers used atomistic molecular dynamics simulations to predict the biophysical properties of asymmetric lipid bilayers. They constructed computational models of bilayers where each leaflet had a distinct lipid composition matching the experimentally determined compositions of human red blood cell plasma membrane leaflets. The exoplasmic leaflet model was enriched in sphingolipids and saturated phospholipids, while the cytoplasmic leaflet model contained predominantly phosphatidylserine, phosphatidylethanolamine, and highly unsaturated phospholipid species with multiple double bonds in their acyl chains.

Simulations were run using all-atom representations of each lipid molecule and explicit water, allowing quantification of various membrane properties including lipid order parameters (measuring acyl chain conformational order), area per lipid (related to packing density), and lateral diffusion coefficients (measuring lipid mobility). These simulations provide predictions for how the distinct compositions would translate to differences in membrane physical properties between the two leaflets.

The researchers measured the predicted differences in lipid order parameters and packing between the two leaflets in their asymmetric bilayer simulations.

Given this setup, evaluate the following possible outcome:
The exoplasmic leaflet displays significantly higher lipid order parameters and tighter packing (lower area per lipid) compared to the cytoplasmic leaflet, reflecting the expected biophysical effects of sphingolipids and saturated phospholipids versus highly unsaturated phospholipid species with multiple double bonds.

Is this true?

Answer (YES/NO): YES